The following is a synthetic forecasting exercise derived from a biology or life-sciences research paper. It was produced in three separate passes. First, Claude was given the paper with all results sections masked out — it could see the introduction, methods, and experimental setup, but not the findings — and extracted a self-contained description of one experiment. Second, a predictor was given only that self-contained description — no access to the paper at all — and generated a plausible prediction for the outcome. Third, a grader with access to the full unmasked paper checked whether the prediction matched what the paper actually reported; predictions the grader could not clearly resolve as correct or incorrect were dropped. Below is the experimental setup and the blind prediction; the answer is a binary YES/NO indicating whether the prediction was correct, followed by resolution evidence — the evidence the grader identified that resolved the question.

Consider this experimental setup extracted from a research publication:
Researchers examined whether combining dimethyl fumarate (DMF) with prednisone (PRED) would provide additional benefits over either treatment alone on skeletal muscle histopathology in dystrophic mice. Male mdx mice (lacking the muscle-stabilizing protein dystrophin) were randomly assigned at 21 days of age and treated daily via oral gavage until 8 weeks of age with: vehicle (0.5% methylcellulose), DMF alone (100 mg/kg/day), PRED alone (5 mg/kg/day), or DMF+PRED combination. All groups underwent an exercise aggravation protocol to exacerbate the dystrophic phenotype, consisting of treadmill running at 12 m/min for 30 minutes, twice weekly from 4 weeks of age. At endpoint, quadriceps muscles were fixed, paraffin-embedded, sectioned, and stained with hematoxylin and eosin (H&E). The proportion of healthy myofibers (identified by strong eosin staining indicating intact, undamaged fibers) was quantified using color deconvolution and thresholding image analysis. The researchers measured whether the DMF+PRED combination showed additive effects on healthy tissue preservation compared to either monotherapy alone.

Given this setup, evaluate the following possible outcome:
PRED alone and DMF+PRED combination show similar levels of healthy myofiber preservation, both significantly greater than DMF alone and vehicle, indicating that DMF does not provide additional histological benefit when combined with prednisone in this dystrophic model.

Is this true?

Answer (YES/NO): NO